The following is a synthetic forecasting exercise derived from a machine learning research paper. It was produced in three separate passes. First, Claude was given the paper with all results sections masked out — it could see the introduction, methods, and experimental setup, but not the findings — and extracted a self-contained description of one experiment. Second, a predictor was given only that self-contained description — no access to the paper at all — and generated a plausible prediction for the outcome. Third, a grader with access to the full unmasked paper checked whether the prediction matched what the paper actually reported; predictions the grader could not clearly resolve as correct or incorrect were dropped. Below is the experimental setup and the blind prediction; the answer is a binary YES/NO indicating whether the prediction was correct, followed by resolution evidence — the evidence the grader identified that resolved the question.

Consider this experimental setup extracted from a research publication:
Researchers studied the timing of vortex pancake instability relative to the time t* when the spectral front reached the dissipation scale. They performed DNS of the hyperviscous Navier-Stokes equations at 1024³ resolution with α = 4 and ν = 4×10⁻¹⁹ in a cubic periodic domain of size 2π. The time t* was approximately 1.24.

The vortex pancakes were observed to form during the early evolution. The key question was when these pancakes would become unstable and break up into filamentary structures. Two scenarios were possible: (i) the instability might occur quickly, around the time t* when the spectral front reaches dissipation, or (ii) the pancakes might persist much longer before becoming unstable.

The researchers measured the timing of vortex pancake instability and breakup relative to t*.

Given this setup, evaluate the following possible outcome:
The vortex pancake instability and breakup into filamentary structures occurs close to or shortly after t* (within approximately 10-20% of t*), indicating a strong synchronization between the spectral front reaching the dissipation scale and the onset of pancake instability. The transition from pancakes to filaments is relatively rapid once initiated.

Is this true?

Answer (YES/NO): NO